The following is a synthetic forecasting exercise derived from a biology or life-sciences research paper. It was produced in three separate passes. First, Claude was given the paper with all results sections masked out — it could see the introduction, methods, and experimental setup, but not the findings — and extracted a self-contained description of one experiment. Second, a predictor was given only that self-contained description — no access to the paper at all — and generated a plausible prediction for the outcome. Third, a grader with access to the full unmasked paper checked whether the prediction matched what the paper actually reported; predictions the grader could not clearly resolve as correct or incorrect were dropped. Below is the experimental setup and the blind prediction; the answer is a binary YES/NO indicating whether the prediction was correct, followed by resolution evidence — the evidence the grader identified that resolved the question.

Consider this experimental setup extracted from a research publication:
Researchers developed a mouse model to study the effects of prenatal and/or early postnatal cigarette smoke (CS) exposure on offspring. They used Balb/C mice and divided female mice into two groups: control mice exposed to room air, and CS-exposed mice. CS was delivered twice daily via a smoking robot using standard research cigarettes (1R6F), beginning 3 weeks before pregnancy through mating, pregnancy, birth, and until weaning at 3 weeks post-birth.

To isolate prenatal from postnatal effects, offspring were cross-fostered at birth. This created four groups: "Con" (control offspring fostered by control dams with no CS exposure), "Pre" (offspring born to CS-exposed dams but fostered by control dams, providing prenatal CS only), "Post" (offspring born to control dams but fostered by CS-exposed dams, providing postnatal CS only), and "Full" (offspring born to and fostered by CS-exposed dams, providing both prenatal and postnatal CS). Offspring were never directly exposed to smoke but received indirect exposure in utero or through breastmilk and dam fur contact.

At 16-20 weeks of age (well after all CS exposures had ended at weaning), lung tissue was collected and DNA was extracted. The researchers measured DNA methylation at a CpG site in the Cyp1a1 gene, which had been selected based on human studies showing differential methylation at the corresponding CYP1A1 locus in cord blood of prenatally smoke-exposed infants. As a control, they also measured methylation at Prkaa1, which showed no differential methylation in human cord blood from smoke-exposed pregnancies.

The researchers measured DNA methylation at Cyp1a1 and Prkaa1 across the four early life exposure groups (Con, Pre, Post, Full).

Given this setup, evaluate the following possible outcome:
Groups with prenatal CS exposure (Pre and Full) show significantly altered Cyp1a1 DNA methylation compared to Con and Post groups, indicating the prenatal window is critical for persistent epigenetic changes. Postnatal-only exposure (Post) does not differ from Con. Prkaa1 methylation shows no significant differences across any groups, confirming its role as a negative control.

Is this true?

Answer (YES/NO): NO